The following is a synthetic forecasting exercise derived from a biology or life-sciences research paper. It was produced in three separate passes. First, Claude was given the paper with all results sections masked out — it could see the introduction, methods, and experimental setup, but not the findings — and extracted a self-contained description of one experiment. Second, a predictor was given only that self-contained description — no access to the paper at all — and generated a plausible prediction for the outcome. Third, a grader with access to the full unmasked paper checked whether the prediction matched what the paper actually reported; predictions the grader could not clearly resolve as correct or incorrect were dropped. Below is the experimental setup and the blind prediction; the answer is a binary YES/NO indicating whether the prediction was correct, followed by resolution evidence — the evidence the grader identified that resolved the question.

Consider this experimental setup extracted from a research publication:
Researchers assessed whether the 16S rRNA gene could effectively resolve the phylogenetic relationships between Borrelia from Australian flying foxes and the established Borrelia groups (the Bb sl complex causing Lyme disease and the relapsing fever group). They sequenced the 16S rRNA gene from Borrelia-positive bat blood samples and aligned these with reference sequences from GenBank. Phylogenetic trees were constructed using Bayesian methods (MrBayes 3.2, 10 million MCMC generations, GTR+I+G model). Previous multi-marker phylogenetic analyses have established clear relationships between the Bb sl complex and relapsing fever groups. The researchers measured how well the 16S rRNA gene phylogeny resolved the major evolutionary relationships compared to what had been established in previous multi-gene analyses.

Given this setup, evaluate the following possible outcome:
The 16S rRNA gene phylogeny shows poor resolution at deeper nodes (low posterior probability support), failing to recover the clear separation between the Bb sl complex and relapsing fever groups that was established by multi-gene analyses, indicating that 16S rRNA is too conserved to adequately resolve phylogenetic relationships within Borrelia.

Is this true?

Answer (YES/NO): NO